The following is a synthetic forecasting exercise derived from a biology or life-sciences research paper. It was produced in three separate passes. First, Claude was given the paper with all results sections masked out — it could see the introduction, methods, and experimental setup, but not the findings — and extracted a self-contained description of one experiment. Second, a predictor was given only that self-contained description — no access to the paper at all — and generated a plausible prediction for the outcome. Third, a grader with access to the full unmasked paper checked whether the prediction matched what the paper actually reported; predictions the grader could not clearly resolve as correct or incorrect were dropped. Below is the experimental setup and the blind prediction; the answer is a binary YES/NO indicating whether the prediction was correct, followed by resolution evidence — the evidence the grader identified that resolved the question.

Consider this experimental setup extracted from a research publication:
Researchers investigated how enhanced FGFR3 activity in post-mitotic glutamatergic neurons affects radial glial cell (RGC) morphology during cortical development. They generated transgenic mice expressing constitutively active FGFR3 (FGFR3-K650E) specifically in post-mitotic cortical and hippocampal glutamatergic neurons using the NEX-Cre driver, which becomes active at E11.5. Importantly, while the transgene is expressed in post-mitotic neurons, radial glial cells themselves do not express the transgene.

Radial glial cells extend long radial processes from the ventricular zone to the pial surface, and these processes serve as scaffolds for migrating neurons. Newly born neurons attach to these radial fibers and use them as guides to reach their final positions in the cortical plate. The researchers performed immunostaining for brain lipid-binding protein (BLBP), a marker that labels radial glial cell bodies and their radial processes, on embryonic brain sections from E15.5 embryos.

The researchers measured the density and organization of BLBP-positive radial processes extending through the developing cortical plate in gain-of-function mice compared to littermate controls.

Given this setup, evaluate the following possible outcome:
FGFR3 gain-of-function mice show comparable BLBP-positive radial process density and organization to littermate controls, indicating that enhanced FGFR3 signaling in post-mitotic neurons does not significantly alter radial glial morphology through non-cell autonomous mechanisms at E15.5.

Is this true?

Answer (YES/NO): NO